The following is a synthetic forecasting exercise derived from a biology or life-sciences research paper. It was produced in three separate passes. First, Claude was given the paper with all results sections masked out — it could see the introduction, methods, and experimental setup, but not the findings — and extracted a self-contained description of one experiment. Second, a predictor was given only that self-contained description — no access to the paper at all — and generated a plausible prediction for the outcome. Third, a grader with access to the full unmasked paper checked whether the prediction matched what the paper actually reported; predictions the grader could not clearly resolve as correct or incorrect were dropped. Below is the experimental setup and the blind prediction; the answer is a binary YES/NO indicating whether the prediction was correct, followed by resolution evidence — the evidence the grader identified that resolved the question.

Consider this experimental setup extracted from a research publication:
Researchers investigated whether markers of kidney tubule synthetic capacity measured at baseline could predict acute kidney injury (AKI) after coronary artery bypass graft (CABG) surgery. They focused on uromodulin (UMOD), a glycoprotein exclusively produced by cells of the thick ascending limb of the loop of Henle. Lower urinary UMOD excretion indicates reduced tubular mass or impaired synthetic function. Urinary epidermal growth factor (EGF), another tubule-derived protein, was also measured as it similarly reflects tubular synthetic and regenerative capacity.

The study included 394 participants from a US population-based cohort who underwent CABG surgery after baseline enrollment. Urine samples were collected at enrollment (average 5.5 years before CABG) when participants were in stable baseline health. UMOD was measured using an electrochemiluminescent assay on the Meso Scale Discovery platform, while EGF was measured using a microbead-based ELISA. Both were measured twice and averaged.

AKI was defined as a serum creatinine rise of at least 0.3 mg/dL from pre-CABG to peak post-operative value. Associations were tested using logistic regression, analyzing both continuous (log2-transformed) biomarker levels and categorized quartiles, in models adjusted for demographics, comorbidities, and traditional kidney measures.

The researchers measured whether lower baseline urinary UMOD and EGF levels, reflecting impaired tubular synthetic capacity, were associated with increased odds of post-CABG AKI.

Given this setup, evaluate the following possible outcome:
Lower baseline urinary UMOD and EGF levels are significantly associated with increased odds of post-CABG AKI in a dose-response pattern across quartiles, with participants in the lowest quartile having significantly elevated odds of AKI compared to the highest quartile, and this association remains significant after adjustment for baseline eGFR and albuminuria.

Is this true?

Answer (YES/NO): NO